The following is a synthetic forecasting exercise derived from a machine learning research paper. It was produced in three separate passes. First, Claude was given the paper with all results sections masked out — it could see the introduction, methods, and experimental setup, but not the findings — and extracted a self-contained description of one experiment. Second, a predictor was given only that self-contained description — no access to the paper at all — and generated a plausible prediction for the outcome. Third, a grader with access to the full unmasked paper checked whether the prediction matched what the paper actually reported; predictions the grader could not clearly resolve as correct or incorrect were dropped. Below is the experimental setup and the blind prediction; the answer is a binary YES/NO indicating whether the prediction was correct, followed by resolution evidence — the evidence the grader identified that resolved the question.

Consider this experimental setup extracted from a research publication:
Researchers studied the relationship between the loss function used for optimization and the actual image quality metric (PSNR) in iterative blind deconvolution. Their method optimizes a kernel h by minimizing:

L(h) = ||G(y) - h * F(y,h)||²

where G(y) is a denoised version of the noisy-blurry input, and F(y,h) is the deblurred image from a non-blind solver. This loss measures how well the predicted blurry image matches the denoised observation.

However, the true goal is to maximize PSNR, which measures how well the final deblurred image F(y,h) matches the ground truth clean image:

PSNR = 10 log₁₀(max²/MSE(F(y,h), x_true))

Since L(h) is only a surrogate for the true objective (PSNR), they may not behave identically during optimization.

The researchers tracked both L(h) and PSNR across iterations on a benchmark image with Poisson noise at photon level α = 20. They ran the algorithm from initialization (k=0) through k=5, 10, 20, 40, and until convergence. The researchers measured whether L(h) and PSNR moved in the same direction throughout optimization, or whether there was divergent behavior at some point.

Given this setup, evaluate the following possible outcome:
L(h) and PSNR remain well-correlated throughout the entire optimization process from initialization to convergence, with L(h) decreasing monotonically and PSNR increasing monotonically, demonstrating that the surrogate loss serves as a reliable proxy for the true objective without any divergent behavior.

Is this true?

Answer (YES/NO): NO